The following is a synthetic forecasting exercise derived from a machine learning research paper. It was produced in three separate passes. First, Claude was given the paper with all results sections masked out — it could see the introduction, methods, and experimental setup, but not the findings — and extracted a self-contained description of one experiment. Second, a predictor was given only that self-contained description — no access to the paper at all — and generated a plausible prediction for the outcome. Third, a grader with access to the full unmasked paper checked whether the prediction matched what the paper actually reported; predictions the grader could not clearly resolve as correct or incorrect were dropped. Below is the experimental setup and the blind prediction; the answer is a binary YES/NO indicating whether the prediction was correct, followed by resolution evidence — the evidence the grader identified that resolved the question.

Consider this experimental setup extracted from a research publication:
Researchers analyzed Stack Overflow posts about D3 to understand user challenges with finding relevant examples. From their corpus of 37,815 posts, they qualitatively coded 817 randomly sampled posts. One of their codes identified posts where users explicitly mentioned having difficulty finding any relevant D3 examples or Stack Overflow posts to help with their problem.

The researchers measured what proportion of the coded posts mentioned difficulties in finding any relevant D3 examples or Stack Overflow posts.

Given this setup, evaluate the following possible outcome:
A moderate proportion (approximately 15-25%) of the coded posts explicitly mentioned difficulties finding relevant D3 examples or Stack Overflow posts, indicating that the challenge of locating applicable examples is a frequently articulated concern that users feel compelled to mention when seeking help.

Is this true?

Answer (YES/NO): NO